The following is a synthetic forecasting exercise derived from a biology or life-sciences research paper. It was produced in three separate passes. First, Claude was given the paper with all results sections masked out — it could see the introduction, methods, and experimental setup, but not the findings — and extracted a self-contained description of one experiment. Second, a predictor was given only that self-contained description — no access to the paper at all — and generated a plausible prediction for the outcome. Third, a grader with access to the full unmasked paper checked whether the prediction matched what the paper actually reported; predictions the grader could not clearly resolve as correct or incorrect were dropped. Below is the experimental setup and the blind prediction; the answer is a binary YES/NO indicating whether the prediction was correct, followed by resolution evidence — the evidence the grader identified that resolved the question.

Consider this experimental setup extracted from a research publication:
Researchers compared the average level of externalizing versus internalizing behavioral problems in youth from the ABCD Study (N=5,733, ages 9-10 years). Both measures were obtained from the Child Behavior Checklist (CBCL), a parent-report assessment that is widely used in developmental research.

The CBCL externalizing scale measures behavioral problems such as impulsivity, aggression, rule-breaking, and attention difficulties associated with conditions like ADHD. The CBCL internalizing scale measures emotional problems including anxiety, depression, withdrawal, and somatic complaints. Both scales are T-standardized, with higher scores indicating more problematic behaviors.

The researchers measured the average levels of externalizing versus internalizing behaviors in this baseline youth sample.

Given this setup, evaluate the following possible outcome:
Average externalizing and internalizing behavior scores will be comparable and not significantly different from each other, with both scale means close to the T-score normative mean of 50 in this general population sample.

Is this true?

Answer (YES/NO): NO